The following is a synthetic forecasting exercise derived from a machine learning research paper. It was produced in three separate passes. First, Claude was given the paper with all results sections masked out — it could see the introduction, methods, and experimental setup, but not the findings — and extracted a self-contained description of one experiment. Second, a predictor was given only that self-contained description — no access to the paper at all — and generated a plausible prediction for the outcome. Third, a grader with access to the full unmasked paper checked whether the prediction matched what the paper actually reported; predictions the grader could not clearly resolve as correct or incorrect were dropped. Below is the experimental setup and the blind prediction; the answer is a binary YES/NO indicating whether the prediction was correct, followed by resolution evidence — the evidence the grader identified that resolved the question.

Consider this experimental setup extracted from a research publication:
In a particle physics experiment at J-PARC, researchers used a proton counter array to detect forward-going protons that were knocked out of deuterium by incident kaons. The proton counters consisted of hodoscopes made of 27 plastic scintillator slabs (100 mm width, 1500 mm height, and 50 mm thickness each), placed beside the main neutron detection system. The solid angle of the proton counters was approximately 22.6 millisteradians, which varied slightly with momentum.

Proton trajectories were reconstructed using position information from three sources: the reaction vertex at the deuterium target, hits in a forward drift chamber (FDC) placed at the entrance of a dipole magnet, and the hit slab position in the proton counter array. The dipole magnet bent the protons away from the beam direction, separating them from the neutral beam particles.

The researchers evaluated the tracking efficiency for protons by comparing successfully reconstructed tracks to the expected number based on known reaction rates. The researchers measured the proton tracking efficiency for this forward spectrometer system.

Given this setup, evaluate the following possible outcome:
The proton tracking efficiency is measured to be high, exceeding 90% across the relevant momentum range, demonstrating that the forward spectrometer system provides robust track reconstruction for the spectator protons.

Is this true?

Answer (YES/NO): NO